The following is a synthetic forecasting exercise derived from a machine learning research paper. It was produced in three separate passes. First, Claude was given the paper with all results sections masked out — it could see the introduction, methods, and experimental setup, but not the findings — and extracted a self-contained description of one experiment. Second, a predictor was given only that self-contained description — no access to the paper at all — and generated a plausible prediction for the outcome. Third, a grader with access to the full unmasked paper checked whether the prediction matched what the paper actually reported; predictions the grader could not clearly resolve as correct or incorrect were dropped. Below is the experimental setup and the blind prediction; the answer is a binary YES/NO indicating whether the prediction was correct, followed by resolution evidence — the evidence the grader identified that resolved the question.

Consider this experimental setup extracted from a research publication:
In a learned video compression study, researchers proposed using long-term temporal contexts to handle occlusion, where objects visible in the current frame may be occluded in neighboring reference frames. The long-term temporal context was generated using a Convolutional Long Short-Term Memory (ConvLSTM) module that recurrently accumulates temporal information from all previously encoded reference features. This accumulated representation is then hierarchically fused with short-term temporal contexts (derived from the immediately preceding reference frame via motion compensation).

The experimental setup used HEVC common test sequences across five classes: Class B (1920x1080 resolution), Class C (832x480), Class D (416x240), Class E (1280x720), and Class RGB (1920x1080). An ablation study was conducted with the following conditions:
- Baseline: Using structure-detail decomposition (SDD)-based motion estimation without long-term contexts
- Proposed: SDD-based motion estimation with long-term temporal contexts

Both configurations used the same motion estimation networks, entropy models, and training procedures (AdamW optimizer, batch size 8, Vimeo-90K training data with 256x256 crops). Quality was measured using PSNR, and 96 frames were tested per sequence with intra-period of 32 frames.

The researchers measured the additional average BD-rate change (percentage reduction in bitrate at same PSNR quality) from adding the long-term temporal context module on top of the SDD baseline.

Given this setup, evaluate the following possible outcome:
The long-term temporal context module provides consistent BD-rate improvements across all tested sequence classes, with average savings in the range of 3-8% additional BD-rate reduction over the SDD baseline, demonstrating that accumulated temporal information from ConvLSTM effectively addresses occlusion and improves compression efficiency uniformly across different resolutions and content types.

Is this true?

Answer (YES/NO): NO